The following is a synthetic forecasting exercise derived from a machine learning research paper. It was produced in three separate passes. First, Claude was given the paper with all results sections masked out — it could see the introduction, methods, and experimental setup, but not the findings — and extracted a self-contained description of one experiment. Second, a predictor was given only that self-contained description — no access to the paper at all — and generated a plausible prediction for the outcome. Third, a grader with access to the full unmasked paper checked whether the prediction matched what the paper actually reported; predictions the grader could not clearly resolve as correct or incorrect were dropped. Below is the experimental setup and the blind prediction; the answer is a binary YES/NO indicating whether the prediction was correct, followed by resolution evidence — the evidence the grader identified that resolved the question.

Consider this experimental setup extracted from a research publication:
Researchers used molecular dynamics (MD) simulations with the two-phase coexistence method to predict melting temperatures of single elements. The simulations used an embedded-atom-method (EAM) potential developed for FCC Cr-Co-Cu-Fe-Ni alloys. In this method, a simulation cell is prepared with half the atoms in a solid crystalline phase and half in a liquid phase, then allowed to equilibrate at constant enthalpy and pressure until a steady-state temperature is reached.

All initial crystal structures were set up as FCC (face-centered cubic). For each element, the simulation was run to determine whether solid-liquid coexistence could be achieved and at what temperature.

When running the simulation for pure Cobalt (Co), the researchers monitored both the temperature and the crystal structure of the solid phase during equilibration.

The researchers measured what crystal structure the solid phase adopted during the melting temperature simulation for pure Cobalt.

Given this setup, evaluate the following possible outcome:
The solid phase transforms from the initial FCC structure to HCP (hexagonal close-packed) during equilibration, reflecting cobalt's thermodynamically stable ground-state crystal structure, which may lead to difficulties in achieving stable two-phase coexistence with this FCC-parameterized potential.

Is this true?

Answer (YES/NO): NO